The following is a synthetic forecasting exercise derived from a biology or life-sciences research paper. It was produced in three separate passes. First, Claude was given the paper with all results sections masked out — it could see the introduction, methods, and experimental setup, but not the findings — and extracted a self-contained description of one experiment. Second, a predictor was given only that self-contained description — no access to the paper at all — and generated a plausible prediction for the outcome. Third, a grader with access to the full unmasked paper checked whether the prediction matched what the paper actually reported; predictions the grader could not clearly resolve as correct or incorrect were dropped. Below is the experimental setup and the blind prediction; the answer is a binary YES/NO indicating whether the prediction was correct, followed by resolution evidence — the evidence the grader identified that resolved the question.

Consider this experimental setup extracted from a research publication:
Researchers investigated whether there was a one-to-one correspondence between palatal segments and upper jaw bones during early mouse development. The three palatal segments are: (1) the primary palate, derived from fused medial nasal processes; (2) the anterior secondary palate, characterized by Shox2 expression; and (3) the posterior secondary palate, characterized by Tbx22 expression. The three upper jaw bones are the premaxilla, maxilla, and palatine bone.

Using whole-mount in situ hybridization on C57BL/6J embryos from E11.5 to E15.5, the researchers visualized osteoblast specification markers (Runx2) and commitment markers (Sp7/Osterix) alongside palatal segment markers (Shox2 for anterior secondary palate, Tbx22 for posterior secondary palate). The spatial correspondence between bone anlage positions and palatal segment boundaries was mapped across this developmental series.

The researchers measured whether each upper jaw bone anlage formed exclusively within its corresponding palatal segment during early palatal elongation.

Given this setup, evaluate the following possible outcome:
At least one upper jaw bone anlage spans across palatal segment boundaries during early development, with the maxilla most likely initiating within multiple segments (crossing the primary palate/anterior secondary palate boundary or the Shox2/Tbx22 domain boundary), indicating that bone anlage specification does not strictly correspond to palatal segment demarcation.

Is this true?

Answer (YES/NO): NO